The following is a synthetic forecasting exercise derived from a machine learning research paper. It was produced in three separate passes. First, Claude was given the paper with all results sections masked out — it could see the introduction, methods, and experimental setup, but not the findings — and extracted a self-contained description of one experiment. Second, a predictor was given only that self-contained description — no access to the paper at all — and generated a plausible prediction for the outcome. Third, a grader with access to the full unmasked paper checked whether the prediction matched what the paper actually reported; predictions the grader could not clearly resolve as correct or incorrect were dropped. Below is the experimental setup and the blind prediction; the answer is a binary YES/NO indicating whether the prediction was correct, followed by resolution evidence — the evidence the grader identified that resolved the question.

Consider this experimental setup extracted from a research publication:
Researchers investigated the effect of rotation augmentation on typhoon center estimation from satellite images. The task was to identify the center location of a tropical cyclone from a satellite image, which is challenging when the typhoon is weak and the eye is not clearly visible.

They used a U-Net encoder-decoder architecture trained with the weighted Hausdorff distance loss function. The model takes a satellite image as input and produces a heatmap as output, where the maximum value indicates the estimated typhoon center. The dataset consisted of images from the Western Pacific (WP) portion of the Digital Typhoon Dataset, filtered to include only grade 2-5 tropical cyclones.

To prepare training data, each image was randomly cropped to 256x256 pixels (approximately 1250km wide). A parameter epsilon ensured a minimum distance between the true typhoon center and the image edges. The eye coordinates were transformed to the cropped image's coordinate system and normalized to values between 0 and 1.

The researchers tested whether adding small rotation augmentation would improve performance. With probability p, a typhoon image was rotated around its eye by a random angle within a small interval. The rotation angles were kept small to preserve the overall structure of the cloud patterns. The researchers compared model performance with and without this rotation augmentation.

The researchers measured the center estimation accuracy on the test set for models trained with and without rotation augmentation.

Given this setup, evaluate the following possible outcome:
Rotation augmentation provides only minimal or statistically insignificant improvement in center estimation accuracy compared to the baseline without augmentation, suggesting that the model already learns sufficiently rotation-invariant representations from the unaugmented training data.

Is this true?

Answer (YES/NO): YES